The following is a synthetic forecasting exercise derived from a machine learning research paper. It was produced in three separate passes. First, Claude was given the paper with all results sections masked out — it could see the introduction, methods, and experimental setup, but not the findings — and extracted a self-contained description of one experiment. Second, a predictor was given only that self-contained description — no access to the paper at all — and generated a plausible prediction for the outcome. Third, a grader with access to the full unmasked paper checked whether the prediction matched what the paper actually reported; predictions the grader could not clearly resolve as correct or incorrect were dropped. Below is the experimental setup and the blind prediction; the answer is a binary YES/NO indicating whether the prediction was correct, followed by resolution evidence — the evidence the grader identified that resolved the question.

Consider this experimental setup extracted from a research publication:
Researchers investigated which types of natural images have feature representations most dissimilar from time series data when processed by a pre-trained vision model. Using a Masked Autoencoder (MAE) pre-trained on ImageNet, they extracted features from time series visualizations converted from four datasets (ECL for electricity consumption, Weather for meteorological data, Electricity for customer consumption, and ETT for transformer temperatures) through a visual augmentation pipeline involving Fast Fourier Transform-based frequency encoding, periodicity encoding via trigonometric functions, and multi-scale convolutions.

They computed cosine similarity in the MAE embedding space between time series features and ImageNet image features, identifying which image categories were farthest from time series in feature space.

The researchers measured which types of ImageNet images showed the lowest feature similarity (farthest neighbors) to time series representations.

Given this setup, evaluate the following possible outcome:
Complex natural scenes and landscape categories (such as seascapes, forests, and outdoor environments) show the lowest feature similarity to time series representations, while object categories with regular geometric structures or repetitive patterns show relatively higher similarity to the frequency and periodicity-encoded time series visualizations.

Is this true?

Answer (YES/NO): NO